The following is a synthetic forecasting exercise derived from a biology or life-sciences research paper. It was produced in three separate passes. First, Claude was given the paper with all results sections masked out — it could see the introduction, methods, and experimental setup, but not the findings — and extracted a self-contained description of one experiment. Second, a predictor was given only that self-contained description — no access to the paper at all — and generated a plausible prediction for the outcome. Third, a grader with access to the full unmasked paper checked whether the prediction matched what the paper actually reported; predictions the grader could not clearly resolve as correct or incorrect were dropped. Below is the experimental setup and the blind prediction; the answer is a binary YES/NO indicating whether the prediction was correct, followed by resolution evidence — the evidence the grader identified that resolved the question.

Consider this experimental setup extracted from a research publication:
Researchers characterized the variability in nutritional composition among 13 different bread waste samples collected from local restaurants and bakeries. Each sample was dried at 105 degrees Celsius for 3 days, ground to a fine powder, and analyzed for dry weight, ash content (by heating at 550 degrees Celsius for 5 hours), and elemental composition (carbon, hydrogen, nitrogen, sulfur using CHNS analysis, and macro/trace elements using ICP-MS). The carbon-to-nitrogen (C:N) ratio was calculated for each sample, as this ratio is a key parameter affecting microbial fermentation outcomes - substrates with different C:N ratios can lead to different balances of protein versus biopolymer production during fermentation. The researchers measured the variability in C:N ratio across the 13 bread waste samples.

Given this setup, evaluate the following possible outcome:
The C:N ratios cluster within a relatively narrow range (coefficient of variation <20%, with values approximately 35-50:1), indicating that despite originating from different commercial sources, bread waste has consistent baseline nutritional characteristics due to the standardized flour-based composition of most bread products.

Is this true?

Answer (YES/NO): NO